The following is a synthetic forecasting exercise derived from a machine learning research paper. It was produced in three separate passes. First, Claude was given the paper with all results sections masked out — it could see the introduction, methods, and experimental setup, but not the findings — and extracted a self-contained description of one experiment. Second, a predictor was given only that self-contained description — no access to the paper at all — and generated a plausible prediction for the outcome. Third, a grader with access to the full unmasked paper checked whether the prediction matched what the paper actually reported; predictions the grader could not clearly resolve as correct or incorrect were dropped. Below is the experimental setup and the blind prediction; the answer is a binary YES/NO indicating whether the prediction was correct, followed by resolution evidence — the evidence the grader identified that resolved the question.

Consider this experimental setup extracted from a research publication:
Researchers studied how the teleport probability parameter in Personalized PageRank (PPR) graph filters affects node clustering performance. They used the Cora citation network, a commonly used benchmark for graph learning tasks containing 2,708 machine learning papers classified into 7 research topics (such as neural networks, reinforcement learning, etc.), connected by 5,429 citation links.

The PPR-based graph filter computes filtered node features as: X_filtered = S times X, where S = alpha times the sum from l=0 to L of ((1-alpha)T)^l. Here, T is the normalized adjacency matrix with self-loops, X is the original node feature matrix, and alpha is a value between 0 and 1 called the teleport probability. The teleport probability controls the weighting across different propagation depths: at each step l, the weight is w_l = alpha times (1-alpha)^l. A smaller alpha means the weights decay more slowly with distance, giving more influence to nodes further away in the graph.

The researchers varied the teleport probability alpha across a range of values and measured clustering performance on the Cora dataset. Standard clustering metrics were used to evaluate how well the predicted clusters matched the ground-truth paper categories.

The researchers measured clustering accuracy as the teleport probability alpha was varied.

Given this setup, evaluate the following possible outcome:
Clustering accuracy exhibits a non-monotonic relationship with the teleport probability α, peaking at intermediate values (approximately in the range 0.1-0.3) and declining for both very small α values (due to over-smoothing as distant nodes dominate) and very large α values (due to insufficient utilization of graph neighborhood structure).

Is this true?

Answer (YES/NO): NO